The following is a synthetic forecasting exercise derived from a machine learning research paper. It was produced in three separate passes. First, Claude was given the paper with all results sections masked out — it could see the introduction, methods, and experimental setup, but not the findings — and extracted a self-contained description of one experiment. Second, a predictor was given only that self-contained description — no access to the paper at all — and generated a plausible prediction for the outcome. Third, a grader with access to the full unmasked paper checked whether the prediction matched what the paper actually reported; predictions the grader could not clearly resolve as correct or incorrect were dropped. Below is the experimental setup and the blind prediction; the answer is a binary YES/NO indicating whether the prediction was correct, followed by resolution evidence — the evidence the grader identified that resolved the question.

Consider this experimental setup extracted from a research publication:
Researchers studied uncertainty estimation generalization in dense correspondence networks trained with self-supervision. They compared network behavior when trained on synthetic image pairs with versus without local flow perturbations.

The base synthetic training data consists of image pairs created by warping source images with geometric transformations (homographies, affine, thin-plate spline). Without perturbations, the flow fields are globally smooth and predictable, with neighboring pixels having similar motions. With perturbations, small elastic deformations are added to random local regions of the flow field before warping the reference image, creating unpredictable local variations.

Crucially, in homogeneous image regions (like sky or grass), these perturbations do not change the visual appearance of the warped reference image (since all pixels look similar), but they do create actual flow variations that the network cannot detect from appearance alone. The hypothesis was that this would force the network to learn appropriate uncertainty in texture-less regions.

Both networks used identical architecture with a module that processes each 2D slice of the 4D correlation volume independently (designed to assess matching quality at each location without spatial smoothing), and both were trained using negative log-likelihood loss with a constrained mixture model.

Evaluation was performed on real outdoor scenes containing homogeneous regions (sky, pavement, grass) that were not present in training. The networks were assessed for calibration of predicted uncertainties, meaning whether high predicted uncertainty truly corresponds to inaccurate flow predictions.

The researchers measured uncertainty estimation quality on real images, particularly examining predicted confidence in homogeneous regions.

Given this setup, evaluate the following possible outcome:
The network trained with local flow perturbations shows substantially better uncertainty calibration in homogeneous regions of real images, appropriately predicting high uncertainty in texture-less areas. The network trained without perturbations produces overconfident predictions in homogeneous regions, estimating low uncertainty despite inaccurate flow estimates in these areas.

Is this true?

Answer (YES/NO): YES